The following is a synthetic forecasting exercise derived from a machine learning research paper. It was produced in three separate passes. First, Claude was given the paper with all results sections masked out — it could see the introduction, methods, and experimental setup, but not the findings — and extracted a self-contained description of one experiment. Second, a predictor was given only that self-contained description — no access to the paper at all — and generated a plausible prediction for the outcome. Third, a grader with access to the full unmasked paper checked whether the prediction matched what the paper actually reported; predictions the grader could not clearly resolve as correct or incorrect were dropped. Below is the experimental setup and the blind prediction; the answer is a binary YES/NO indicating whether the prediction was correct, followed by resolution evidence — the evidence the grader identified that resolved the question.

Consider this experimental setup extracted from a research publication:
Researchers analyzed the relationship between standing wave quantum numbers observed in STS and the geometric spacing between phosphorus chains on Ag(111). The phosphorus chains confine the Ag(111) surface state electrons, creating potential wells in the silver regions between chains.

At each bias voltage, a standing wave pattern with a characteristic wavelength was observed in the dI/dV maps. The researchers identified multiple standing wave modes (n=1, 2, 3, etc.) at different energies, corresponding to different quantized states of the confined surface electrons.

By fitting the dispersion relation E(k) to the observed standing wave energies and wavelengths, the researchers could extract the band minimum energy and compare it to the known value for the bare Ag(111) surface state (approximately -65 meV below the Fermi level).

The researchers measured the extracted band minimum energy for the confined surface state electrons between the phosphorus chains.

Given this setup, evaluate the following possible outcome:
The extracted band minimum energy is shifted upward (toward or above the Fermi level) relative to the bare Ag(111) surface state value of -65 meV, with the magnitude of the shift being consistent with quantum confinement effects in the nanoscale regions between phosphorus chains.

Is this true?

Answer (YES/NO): YES